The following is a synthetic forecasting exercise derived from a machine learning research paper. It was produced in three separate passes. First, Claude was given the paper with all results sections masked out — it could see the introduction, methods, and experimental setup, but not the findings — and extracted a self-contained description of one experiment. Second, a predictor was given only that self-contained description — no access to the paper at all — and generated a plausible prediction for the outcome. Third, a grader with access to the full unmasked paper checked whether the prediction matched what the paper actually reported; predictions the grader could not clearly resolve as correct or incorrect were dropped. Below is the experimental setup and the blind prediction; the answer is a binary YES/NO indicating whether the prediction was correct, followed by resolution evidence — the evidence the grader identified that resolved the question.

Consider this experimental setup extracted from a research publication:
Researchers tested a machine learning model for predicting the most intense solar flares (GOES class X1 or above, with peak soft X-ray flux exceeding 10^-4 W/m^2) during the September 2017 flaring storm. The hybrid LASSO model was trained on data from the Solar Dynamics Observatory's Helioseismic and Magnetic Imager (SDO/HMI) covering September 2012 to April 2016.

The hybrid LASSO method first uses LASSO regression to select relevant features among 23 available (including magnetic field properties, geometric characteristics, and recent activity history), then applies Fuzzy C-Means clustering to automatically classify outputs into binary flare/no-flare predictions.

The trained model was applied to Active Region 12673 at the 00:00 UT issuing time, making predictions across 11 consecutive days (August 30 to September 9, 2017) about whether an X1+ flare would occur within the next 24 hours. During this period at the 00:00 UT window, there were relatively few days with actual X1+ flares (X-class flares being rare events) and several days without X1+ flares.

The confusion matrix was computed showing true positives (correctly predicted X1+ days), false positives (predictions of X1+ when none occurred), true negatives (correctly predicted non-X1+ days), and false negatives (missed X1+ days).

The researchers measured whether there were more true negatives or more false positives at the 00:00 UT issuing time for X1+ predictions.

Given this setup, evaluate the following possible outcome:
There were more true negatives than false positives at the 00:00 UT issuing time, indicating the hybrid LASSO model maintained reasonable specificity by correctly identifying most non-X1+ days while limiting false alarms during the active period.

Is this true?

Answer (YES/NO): YES